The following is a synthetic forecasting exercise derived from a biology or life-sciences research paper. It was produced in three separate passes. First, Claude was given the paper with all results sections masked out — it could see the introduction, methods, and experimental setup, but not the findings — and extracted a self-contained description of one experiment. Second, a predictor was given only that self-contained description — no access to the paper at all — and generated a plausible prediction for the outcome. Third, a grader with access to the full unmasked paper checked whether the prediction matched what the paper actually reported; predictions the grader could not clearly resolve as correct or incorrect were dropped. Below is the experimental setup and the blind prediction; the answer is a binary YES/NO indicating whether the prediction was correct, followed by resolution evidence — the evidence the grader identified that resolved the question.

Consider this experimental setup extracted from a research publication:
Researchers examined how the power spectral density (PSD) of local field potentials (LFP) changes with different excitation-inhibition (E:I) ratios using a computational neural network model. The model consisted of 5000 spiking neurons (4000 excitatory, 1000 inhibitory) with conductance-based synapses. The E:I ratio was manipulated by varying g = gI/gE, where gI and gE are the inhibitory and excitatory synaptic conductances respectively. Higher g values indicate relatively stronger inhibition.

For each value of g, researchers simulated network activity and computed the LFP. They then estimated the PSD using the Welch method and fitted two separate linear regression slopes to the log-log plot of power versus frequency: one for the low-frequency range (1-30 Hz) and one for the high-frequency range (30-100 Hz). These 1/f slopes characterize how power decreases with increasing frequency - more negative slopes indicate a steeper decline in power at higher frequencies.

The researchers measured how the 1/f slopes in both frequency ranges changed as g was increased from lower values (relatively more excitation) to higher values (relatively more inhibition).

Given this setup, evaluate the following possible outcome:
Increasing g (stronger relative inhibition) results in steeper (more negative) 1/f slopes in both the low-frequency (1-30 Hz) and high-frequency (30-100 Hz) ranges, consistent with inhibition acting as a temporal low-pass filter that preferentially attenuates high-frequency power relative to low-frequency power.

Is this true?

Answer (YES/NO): YES